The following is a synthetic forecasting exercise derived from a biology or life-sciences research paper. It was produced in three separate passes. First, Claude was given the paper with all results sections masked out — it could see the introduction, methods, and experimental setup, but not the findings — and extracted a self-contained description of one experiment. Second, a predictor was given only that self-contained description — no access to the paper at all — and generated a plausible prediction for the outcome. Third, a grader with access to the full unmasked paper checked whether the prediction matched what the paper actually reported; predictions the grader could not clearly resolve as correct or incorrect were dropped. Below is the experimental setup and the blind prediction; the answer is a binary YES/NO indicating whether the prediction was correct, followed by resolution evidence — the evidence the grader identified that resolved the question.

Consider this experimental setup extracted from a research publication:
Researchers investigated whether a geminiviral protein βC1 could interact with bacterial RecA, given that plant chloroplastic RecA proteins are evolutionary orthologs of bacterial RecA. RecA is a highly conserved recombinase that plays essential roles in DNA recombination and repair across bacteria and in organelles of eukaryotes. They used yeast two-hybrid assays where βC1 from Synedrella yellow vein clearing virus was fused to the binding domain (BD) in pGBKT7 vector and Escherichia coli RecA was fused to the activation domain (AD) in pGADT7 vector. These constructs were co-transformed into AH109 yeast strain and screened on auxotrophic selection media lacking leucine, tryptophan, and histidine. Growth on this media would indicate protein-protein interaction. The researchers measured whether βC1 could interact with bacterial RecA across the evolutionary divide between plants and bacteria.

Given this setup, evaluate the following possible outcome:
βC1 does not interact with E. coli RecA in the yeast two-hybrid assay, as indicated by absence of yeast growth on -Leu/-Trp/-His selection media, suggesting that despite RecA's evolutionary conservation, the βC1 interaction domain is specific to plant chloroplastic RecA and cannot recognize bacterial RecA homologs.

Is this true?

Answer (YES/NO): NO